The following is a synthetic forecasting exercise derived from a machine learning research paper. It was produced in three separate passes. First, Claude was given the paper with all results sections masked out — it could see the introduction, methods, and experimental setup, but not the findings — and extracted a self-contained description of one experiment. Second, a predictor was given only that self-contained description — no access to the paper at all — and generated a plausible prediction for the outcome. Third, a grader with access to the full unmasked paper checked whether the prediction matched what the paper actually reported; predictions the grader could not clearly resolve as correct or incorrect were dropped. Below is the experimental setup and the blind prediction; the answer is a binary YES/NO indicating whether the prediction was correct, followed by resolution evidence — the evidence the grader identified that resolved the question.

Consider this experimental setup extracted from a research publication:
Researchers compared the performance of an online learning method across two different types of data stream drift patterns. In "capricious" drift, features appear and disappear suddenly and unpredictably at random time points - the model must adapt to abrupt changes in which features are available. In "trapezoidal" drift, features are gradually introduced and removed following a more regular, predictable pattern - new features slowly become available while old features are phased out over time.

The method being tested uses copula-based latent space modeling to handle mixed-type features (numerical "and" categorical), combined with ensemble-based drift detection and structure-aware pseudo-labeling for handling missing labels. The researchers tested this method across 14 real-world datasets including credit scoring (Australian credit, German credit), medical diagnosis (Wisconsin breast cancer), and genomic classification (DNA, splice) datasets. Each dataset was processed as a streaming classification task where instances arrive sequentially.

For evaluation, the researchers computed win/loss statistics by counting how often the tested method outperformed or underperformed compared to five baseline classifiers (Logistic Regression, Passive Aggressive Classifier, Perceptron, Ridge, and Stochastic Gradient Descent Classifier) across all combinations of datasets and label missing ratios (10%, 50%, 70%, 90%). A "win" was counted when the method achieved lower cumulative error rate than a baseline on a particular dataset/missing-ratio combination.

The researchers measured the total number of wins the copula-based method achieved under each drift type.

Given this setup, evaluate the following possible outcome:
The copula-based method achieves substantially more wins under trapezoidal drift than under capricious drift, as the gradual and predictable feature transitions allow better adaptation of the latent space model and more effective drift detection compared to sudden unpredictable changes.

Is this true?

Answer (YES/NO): YES